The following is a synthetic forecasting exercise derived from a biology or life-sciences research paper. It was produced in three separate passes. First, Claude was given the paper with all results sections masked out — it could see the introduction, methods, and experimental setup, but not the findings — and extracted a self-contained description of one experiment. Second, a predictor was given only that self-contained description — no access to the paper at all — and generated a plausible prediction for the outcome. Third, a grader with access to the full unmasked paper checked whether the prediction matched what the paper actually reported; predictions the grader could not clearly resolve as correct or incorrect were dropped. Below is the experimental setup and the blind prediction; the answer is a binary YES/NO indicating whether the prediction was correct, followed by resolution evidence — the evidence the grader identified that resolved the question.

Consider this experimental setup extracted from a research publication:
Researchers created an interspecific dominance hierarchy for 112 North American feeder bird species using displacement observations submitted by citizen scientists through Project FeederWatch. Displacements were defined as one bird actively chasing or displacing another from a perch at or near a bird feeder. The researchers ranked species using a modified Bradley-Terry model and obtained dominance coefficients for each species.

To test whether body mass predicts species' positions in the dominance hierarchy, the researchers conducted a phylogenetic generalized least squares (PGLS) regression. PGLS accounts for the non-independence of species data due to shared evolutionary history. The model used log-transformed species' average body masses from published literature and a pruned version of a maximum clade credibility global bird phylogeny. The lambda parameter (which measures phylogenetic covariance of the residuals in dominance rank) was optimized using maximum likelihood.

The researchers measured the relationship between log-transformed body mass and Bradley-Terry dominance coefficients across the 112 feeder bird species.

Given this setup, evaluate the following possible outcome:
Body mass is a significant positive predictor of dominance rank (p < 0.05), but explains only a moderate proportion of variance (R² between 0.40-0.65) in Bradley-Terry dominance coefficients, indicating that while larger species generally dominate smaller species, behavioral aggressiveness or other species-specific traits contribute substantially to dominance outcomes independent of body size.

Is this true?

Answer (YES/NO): NO